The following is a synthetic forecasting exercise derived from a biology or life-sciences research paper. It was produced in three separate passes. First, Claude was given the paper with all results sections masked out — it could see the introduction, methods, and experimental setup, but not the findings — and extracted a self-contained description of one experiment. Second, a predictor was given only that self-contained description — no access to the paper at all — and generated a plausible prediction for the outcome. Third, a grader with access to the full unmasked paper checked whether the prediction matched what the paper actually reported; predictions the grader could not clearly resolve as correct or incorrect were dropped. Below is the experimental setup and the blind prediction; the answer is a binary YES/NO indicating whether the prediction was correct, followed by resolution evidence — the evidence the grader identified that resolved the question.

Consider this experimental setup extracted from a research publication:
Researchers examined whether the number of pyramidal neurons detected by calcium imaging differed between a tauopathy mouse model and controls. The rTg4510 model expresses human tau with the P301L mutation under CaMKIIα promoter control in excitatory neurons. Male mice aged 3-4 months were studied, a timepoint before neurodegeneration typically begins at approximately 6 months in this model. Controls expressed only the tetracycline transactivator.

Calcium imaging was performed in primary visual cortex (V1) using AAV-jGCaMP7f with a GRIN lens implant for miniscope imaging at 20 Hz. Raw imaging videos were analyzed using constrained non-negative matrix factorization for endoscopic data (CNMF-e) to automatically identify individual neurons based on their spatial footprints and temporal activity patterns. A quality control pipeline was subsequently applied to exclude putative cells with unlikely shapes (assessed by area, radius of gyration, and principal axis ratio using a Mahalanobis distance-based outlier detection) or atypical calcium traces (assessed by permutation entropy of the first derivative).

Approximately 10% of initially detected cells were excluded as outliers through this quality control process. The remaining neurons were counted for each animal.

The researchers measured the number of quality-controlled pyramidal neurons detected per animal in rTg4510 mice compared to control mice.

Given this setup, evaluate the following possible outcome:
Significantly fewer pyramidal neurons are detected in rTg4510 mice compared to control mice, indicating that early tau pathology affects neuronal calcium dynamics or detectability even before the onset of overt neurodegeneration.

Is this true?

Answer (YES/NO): NO